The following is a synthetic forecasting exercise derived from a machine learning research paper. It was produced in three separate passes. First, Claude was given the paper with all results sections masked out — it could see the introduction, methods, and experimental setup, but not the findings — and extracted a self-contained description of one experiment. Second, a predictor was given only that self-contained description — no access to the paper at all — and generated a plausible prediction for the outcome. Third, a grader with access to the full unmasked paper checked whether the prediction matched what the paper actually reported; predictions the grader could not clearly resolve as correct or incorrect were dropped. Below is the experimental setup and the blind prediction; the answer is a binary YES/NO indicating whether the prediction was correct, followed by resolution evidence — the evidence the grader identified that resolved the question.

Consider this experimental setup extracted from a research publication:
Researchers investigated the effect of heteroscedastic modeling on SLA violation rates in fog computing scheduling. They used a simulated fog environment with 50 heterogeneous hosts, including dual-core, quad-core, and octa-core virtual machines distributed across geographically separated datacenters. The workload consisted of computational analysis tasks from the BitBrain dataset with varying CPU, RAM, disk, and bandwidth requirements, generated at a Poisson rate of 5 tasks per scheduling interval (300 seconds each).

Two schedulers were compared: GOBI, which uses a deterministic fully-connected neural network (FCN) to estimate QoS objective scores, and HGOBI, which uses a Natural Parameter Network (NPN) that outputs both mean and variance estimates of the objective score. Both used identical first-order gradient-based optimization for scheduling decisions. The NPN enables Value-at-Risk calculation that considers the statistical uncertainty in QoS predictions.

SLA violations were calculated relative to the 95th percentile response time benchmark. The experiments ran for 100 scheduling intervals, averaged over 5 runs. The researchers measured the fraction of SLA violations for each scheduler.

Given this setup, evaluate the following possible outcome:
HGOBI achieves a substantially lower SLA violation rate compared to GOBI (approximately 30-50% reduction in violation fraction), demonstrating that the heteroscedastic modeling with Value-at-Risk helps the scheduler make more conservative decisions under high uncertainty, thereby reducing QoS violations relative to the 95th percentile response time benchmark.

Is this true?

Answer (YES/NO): NO